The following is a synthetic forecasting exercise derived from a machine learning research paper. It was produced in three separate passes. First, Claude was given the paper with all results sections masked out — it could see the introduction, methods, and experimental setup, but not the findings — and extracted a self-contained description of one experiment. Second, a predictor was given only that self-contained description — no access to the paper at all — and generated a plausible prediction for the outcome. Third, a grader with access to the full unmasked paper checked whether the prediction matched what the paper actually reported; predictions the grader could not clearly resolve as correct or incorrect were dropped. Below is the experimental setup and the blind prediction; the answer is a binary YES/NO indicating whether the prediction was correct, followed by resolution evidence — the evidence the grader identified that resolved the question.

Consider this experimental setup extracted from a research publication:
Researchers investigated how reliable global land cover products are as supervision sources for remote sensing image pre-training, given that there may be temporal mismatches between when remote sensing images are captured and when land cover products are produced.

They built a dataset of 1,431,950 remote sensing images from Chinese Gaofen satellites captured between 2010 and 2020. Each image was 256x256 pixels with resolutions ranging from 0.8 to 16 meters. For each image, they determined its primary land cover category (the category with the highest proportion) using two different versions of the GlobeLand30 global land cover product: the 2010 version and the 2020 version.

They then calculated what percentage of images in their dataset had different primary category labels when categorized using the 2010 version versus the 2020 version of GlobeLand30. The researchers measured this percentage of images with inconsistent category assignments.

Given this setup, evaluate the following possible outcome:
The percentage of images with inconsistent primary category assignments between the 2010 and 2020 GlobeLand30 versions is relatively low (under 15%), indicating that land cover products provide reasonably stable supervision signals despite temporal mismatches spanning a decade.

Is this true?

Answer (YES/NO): YES